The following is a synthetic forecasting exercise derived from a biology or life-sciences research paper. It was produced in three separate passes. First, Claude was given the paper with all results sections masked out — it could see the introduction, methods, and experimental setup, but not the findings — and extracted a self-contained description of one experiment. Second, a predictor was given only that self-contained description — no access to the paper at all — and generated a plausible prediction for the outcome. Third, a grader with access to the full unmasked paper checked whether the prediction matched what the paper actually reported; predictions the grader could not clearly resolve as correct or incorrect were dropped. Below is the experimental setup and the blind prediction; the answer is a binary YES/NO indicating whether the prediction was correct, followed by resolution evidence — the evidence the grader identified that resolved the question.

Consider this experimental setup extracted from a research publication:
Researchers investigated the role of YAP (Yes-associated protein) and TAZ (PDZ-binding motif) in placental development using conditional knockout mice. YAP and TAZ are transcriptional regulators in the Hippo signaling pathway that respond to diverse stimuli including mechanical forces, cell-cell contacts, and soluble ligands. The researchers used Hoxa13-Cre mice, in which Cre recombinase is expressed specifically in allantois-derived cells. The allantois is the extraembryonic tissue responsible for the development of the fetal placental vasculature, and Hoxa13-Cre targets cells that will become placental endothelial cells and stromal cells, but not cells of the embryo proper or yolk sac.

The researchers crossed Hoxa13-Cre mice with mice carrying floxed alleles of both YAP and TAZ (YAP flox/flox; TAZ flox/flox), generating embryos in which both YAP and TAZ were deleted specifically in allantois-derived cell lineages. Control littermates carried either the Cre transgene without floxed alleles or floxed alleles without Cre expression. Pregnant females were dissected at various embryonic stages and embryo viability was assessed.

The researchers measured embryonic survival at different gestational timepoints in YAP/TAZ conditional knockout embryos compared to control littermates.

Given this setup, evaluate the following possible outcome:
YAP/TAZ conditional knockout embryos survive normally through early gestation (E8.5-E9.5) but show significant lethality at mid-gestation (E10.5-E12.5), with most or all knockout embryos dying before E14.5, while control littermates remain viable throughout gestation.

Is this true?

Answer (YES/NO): YES